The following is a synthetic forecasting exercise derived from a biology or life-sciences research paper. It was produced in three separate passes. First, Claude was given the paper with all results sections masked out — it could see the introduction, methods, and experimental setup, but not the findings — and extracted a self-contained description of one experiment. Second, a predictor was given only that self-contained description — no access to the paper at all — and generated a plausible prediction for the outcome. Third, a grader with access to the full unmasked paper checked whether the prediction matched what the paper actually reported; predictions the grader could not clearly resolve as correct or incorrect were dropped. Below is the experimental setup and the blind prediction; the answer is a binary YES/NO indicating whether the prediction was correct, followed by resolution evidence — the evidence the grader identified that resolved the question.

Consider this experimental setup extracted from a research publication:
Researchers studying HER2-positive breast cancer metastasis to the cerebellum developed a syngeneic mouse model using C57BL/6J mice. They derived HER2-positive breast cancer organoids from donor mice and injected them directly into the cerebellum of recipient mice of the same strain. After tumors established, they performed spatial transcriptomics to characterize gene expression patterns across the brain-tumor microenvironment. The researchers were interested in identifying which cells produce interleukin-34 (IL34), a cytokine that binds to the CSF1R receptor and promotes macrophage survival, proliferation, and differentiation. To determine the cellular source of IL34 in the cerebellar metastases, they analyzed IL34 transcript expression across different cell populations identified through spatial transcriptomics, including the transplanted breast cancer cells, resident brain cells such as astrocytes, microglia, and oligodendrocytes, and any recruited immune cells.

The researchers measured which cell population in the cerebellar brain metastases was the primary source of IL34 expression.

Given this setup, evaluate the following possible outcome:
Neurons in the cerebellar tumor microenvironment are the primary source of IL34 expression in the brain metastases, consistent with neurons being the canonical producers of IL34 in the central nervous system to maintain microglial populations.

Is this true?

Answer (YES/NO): NO